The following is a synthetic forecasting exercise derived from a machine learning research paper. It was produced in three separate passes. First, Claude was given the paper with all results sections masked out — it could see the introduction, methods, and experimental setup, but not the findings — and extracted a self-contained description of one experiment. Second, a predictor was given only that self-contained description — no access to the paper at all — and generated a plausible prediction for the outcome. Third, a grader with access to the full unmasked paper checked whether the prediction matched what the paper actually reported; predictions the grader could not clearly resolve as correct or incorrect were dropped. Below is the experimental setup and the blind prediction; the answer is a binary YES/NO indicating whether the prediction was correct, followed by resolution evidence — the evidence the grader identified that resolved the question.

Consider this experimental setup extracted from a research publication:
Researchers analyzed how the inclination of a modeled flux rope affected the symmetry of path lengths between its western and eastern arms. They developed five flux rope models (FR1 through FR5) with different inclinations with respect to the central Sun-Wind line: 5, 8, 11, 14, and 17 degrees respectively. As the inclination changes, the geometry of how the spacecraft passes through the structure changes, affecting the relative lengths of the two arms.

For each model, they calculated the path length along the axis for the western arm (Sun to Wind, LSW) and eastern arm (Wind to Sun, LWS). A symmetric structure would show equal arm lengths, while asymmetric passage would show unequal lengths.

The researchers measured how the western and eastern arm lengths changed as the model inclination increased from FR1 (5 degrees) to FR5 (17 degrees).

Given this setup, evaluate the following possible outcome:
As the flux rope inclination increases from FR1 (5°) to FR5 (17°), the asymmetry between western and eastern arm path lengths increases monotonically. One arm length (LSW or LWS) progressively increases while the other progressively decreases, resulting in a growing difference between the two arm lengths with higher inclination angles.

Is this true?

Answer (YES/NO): YES